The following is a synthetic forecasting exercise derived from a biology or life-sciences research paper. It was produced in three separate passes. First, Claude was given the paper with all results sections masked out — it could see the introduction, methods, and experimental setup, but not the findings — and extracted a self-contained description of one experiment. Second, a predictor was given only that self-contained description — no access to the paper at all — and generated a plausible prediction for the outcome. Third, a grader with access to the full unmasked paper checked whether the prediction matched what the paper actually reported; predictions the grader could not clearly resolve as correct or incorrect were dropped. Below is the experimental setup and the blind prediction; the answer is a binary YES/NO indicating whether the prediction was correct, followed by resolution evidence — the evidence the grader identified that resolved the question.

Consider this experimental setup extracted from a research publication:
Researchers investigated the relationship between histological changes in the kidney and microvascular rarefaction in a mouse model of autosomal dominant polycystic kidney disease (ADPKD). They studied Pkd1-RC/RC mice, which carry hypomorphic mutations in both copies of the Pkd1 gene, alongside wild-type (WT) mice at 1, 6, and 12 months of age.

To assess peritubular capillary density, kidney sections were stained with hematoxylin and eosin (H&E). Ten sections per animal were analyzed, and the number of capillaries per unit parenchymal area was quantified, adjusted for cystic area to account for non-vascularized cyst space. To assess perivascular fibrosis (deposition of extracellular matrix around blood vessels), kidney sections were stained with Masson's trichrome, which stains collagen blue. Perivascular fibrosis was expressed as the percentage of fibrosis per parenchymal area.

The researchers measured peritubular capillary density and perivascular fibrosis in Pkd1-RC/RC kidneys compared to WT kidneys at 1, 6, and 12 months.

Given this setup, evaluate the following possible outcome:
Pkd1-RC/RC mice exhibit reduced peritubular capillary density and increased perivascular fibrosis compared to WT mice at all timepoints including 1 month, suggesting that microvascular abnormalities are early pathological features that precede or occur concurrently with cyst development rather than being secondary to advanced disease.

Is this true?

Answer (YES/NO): NO